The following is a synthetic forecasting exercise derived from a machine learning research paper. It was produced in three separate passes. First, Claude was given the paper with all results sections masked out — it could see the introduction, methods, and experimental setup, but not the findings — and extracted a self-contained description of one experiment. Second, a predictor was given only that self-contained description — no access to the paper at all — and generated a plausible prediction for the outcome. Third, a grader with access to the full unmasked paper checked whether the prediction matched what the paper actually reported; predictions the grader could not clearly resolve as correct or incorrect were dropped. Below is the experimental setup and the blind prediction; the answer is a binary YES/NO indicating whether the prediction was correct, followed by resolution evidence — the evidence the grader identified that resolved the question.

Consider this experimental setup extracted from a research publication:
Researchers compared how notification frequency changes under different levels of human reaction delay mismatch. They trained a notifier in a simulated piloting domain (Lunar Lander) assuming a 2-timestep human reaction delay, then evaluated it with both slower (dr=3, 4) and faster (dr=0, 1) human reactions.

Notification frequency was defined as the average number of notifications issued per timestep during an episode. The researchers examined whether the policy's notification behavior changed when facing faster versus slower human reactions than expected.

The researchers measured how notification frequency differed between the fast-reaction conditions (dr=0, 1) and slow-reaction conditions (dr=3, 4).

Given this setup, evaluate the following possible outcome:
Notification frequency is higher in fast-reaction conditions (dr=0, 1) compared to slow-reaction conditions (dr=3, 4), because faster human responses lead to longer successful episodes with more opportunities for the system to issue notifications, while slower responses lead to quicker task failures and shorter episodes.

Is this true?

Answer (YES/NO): NO